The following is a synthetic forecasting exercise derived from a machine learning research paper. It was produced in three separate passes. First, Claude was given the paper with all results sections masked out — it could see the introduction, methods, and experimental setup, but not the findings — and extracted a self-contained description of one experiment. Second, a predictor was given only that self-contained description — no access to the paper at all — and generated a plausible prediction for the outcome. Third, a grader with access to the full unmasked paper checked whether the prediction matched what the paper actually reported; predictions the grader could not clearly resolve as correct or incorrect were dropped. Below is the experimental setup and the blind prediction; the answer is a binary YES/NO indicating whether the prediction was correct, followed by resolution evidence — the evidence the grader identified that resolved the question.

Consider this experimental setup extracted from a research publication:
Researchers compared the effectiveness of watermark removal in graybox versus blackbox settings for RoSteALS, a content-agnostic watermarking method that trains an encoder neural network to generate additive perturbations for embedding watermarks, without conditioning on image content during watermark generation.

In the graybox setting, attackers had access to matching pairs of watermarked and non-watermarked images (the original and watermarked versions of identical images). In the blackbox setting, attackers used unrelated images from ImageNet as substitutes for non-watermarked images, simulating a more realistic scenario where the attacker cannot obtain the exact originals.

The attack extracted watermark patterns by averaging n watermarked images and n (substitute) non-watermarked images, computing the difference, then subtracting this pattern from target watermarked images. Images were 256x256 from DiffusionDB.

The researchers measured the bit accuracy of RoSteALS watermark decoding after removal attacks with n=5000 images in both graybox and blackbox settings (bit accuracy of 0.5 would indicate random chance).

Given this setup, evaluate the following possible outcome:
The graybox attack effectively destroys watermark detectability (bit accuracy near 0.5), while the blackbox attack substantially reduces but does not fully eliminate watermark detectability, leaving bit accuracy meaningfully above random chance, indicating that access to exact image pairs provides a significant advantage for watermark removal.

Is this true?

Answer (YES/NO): NO